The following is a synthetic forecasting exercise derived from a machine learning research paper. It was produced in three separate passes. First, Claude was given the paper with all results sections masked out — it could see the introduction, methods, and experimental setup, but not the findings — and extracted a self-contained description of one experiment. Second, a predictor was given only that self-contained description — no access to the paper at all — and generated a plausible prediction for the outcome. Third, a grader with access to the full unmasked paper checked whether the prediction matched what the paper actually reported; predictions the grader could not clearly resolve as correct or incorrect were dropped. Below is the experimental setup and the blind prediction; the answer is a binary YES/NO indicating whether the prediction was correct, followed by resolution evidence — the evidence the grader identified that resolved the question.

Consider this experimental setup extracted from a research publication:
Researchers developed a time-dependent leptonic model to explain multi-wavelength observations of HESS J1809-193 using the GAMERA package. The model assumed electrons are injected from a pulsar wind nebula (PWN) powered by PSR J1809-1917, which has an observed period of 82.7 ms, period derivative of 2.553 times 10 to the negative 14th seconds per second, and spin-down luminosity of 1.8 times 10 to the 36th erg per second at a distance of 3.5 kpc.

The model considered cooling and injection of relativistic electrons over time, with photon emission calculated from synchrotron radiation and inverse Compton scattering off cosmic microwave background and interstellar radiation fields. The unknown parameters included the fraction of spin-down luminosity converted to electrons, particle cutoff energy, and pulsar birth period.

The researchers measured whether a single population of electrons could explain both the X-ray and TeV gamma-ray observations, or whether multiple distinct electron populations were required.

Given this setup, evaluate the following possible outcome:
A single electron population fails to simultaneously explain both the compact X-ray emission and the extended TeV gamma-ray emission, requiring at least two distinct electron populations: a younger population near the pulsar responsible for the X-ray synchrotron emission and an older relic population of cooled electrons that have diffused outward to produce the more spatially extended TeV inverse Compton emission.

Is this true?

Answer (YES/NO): YES